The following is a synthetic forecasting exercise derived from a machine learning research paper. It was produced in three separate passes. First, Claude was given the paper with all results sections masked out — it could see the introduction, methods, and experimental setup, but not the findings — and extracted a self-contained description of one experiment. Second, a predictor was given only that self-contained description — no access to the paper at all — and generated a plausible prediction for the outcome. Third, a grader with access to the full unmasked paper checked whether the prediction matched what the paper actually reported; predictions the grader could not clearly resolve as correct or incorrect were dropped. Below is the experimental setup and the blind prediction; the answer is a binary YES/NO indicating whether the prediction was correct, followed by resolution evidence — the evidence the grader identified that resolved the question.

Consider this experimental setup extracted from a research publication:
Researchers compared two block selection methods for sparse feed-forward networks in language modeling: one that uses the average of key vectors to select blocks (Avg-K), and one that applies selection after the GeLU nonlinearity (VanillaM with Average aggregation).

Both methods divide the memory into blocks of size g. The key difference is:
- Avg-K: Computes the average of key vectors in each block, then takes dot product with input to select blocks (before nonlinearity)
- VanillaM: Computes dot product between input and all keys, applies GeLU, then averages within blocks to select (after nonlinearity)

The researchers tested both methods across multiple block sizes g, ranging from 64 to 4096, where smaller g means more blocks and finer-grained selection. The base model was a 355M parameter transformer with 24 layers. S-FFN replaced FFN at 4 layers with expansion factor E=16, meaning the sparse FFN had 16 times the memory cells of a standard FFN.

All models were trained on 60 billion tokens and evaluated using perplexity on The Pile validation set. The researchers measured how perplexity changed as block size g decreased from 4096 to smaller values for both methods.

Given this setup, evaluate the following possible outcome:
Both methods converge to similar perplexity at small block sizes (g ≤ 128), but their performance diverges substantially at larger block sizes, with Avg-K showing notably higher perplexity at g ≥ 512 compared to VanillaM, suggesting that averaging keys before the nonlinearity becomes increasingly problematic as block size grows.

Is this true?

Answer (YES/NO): NO